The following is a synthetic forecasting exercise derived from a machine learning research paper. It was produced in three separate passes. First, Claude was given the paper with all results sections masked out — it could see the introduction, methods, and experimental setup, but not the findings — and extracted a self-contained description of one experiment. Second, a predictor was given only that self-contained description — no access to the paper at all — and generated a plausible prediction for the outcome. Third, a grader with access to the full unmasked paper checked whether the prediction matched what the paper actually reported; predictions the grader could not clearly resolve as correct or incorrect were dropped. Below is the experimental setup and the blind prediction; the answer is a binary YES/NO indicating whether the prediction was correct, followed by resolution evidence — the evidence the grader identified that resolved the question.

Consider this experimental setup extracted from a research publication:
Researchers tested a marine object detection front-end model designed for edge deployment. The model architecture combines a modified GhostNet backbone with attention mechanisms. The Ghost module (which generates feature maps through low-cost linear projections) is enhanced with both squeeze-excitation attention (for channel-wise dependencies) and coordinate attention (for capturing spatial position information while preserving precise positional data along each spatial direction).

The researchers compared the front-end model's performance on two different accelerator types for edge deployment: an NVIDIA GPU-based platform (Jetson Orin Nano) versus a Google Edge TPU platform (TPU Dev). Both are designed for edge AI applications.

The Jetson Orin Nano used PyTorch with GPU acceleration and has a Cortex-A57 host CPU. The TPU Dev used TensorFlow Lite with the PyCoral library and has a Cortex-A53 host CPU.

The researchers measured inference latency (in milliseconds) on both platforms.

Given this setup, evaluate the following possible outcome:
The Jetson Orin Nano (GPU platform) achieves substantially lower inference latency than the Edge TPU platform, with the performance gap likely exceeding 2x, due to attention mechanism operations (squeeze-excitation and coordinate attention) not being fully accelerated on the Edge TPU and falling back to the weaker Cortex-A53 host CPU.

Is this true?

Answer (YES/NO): NO